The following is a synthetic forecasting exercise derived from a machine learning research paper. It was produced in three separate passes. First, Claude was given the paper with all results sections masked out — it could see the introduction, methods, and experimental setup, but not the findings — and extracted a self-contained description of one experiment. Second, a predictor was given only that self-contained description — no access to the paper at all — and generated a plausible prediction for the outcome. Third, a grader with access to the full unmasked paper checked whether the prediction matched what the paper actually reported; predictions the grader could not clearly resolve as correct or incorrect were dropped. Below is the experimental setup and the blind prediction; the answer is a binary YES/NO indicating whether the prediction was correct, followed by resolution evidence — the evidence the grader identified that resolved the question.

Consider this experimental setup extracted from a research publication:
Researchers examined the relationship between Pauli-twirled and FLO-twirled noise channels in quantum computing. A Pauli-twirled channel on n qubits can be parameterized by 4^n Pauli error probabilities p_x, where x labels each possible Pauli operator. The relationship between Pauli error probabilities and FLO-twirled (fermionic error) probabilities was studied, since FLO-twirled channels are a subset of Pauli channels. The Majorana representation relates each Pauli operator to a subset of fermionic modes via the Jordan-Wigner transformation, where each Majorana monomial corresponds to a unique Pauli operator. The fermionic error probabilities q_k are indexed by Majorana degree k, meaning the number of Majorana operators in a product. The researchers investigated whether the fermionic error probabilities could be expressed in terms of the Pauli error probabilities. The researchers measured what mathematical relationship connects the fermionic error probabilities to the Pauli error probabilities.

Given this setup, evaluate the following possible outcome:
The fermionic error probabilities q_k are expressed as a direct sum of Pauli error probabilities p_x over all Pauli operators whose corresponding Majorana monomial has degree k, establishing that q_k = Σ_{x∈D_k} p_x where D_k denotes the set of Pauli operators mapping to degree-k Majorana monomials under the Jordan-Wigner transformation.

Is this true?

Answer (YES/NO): YES